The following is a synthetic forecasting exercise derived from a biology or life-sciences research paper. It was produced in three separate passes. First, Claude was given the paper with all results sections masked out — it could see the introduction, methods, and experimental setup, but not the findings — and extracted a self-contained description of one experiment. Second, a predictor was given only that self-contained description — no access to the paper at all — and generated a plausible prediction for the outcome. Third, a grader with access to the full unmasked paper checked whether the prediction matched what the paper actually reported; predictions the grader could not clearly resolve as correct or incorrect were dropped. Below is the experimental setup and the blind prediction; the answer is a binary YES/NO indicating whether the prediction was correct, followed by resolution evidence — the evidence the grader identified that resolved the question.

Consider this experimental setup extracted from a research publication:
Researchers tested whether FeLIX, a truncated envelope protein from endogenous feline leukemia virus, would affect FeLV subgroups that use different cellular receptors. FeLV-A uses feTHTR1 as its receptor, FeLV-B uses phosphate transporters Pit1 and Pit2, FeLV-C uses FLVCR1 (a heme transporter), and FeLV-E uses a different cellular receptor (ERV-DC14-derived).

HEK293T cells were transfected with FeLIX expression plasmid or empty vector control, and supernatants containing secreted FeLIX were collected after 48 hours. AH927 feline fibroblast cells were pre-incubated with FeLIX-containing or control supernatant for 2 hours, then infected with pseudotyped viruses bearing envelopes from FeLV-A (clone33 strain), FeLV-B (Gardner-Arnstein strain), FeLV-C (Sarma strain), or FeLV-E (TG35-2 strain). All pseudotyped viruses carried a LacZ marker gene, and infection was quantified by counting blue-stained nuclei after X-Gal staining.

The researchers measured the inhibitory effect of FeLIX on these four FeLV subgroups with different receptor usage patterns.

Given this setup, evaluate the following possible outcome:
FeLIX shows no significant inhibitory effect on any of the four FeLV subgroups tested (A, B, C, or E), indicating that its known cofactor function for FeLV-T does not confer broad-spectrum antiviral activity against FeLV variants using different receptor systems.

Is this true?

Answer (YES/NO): NO